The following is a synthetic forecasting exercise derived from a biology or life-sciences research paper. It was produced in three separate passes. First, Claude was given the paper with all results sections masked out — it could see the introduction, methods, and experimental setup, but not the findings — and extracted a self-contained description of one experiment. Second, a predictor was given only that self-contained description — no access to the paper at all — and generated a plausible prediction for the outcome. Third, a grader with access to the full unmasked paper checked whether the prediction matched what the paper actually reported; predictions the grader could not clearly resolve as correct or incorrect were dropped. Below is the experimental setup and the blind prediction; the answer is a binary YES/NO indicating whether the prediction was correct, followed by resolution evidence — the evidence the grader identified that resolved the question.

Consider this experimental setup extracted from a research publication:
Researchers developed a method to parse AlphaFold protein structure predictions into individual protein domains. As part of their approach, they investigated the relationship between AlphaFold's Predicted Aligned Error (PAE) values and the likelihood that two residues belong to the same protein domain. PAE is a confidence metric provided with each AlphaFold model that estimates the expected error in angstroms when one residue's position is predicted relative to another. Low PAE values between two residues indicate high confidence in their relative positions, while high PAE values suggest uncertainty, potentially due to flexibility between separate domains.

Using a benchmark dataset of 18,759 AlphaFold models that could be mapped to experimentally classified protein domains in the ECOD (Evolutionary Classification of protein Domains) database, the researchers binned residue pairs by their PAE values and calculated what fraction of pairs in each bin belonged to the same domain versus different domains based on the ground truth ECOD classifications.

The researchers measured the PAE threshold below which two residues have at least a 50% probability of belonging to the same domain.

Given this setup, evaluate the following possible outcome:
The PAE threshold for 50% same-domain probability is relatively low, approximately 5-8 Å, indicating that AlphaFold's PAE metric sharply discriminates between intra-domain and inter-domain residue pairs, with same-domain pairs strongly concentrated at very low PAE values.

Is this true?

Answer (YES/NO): YES